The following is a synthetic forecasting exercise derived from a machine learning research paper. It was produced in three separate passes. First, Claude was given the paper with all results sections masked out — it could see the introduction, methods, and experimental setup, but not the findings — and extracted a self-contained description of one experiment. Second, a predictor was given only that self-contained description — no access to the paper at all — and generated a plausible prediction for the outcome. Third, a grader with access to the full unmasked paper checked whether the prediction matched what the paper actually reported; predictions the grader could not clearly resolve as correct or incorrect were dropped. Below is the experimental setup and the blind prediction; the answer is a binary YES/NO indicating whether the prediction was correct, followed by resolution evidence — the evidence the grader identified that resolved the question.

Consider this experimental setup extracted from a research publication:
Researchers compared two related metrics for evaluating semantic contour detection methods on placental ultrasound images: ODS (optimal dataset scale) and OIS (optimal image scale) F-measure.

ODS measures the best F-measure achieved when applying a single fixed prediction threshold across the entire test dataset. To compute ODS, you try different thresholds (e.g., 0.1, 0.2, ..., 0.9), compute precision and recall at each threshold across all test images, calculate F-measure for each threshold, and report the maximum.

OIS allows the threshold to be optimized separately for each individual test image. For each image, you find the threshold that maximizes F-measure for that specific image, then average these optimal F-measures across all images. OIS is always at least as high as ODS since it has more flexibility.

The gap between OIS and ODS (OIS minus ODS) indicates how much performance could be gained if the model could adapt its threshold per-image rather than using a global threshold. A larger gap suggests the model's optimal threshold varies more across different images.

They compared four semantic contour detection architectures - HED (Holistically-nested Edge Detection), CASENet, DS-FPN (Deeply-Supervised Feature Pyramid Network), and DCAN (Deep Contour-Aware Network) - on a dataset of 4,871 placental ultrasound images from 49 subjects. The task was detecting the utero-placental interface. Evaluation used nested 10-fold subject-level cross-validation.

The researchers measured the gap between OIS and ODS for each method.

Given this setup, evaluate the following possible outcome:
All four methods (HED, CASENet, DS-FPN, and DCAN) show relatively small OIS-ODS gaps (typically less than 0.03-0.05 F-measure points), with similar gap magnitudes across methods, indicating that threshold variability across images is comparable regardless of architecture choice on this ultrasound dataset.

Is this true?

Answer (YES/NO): YES